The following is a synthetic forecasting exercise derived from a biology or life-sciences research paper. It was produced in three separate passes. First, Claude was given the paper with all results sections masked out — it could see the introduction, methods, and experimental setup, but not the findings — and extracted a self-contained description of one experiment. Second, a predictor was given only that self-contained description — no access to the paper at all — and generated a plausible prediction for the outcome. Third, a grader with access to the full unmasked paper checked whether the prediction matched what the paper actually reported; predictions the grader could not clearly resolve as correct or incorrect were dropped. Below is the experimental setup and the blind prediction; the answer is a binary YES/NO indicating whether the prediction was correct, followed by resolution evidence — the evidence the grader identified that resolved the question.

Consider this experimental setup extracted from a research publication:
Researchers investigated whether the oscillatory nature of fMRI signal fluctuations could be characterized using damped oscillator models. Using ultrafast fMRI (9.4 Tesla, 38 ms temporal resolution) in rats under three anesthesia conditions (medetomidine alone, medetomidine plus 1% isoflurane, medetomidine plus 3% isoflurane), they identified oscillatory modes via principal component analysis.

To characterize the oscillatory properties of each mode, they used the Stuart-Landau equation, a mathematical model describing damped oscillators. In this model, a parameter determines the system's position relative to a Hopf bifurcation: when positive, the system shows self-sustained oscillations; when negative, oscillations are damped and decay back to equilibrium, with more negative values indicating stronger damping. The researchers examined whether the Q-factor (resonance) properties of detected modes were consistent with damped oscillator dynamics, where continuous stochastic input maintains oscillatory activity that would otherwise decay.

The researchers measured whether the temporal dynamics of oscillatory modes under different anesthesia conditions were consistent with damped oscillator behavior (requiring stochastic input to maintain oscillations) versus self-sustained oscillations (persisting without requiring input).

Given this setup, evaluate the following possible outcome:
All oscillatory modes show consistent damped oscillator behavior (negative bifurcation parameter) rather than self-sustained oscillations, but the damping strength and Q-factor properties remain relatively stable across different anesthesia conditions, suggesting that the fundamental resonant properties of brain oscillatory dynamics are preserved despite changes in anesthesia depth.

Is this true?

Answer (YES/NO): NO